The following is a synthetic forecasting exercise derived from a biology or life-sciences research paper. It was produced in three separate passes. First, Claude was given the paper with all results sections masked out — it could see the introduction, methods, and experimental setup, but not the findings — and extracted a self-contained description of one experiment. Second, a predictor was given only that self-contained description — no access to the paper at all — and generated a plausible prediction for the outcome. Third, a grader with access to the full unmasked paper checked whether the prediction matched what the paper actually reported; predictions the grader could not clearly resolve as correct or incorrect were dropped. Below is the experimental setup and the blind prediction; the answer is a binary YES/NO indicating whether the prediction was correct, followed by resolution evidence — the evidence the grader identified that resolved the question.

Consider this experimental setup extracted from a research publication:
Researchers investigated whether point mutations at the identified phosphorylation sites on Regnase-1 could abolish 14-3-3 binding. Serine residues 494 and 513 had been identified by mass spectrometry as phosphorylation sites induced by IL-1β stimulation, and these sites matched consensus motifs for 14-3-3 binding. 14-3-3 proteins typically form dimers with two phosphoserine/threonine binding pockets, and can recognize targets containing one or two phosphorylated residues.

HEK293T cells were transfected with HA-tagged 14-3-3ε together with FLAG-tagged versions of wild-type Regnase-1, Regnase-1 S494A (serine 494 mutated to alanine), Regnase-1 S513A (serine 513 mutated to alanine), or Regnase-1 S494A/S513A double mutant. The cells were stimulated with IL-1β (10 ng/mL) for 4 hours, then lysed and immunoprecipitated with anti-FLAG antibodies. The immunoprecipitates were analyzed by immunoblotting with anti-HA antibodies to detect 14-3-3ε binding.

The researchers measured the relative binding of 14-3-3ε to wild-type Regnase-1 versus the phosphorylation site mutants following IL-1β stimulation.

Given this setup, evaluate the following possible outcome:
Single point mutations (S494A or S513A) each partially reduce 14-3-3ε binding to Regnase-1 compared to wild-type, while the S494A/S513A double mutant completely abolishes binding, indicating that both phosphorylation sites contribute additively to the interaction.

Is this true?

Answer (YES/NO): NO